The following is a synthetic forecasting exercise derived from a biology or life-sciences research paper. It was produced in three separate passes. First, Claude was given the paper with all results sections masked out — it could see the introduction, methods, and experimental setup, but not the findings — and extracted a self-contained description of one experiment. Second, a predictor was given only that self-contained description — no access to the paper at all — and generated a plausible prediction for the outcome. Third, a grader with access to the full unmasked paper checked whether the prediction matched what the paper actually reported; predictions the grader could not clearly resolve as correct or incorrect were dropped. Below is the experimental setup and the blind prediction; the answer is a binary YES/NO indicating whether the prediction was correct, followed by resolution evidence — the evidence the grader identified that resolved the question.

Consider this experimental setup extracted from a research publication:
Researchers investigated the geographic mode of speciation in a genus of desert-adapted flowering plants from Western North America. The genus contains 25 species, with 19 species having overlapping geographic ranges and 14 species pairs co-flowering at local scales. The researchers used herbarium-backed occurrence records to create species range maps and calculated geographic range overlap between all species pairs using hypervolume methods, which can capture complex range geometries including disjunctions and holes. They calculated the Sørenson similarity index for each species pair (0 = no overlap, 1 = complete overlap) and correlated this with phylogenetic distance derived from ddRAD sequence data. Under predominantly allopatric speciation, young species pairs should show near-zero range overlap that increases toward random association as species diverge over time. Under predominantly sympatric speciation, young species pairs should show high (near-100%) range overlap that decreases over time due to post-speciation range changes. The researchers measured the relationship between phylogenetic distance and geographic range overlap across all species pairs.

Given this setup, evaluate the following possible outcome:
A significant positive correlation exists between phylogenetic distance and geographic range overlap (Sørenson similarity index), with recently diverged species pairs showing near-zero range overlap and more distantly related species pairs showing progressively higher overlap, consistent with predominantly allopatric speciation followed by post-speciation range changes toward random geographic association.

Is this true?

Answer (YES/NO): NO